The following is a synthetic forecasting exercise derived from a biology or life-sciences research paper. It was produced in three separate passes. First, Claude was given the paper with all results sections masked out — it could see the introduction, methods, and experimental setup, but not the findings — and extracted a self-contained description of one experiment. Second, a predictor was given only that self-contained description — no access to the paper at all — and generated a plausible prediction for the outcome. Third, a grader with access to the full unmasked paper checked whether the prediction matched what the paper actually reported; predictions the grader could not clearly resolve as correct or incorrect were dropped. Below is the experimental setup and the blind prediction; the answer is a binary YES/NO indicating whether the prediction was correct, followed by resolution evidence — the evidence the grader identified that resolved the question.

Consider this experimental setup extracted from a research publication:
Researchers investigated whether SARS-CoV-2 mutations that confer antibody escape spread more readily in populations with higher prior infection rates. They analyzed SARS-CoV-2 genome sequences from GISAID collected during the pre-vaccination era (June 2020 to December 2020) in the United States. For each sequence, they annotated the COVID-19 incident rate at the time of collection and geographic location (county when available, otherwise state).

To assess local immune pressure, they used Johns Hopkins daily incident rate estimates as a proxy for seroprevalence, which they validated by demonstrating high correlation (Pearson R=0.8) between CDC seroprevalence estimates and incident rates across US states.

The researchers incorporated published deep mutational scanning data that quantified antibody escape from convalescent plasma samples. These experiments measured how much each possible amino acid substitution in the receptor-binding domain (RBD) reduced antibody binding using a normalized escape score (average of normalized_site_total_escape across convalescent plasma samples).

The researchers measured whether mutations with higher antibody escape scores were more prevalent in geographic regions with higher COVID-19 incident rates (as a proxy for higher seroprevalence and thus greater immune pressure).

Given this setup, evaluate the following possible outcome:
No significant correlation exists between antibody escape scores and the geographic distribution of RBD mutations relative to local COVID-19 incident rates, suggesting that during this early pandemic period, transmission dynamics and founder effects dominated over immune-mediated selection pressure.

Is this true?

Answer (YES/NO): NO